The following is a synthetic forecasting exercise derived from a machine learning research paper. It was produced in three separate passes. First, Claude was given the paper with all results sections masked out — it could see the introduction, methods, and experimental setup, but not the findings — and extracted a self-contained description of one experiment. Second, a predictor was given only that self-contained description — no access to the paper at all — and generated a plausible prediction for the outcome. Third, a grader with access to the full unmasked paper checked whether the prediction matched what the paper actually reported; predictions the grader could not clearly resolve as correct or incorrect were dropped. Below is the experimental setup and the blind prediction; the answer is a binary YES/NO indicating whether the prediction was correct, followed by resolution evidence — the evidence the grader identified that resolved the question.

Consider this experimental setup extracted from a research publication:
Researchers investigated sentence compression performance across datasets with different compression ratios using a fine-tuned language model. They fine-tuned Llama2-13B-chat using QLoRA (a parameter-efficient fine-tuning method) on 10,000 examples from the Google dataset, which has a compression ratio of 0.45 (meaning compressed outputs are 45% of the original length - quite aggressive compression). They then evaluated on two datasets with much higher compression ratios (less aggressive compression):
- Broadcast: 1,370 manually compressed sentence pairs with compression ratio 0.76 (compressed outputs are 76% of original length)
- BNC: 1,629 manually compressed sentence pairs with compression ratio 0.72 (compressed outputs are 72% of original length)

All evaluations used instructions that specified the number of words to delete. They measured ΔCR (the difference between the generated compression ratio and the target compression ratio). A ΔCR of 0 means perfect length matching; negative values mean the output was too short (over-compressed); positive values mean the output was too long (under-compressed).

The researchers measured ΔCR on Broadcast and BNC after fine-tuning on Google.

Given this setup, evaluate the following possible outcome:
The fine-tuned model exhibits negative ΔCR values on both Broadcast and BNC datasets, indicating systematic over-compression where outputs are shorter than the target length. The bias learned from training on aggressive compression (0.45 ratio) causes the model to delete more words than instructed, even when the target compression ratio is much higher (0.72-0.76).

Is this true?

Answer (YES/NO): YES